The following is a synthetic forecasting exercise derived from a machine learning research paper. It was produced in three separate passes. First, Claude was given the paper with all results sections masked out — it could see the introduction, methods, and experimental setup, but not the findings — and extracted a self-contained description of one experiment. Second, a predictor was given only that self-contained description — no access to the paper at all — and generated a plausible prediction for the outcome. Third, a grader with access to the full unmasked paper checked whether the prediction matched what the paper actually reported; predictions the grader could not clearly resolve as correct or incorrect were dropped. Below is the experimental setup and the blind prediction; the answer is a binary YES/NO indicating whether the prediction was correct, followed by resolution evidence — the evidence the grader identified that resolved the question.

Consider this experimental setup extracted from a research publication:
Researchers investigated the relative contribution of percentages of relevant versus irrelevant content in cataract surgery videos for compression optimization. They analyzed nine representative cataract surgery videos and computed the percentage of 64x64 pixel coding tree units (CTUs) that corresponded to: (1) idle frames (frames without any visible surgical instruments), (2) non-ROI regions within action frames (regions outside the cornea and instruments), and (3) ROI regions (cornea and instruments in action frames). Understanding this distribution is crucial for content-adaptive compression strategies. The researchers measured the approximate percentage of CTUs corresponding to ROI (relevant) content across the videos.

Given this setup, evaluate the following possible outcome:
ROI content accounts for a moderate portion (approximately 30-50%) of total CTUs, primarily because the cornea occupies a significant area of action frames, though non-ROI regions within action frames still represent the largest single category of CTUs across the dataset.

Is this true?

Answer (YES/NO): NO